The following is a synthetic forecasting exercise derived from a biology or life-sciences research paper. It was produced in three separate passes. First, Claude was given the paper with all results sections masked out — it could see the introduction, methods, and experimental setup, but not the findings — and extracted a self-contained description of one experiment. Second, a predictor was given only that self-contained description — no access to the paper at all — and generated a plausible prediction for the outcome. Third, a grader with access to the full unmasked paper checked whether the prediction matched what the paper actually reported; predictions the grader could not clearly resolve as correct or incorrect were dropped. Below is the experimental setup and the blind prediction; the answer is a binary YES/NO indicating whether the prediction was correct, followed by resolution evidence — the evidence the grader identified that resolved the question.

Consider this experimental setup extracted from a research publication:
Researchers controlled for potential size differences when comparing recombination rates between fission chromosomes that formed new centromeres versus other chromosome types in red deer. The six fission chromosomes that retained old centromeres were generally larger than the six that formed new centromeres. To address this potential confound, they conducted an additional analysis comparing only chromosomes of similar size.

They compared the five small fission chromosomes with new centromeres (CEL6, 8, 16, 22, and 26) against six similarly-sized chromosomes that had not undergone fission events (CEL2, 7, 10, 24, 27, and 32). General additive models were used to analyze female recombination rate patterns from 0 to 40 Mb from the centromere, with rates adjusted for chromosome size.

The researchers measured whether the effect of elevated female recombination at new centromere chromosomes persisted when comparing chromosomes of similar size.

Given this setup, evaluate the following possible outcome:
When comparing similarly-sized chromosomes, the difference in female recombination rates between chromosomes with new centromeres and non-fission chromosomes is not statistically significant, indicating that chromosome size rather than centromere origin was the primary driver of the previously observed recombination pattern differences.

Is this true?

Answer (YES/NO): NO